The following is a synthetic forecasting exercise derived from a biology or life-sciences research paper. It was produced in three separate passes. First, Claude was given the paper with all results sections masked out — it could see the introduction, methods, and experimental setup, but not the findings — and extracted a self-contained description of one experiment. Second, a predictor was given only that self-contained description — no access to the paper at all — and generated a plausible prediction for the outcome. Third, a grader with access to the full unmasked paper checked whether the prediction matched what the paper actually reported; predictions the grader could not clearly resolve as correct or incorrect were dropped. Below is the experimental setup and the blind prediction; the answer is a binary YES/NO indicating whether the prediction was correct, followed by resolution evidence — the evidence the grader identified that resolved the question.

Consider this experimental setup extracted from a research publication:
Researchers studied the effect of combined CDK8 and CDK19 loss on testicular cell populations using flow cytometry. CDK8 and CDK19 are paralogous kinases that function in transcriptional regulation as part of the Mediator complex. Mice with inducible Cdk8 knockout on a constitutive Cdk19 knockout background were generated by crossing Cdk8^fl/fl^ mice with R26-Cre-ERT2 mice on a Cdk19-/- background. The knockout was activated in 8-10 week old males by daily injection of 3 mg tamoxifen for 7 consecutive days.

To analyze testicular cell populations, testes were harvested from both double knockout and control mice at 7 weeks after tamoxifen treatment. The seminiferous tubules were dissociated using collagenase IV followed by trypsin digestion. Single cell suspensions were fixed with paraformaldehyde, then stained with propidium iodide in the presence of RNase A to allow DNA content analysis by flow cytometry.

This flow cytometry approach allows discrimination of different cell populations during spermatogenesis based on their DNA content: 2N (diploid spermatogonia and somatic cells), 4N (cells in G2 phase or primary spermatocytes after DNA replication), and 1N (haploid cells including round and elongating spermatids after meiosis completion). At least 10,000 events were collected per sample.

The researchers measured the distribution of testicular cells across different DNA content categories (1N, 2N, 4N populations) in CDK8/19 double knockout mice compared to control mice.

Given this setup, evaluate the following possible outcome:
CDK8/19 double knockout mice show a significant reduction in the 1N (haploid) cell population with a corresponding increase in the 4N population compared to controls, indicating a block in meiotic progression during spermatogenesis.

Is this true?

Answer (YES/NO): NO